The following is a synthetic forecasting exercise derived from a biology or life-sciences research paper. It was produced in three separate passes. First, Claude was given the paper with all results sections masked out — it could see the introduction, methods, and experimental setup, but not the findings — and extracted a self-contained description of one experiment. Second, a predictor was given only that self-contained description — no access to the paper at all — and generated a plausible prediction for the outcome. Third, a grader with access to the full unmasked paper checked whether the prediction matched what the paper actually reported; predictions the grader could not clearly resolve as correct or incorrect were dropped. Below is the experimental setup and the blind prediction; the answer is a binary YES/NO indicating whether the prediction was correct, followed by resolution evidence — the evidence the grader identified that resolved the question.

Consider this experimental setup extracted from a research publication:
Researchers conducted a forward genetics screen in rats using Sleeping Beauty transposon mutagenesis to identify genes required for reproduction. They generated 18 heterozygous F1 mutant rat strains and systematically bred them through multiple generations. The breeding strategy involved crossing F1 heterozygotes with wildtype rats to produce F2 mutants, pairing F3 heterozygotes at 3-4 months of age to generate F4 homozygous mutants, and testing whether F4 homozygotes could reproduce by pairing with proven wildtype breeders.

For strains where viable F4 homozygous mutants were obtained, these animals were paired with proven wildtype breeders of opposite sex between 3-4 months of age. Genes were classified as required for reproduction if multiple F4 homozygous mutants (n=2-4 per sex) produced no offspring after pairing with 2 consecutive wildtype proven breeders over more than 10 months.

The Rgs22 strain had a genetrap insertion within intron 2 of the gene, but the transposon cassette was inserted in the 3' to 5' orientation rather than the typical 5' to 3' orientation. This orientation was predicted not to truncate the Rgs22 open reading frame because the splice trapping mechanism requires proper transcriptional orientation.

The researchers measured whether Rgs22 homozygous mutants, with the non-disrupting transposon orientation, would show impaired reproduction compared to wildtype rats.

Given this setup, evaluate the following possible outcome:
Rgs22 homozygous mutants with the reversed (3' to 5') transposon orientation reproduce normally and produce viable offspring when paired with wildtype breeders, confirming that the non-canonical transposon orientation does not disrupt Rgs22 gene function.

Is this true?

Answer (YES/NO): YES